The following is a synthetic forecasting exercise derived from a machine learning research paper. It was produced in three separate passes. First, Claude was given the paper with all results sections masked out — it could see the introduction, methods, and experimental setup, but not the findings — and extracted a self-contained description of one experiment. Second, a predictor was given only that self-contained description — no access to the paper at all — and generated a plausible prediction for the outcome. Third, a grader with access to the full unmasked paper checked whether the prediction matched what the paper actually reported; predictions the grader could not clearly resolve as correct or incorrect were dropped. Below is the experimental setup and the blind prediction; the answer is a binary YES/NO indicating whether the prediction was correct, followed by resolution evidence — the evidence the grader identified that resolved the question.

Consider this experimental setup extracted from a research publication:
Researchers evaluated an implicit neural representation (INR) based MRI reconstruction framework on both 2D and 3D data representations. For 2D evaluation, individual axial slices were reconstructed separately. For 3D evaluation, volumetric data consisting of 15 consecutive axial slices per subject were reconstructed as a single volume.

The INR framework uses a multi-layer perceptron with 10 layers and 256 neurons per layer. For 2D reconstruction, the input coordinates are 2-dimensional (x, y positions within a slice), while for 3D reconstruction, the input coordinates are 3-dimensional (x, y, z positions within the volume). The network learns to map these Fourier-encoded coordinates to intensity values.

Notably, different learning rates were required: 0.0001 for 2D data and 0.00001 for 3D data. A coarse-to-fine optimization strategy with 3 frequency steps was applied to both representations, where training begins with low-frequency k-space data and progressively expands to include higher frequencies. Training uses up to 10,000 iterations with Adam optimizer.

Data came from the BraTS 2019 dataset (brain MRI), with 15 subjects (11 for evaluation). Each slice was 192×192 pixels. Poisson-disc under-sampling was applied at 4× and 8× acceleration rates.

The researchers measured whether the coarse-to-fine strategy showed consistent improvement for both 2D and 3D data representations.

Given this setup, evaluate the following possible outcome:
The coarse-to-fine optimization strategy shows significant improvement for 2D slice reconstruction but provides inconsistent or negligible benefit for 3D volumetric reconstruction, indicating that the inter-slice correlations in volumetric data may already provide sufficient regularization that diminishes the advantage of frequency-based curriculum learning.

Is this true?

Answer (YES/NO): NO